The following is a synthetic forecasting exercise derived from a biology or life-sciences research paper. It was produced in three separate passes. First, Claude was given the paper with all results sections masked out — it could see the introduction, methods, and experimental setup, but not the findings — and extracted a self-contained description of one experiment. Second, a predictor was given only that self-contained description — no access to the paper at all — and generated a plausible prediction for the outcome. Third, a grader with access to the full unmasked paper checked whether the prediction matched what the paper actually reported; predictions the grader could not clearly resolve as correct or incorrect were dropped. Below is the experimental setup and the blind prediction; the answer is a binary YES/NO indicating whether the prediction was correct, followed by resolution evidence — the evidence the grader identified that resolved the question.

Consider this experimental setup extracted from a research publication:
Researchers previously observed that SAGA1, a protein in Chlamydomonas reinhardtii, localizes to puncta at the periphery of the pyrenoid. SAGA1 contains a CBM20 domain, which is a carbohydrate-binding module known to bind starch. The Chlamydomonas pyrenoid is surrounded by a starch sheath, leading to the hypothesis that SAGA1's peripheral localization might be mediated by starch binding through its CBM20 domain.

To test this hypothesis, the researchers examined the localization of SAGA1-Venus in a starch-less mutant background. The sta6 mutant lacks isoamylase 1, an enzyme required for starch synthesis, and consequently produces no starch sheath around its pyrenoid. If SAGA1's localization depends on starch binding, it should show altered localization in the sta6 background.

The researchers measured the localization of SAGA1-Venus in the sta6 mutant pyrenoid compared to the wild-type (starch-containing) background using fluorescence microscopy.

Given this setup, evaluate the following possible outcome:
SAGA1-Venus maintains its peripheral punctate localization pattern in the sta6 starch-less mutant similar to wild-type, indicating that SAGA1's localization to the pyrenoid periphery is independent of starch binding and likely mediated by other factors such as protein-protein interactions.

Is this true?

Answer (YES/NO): YES